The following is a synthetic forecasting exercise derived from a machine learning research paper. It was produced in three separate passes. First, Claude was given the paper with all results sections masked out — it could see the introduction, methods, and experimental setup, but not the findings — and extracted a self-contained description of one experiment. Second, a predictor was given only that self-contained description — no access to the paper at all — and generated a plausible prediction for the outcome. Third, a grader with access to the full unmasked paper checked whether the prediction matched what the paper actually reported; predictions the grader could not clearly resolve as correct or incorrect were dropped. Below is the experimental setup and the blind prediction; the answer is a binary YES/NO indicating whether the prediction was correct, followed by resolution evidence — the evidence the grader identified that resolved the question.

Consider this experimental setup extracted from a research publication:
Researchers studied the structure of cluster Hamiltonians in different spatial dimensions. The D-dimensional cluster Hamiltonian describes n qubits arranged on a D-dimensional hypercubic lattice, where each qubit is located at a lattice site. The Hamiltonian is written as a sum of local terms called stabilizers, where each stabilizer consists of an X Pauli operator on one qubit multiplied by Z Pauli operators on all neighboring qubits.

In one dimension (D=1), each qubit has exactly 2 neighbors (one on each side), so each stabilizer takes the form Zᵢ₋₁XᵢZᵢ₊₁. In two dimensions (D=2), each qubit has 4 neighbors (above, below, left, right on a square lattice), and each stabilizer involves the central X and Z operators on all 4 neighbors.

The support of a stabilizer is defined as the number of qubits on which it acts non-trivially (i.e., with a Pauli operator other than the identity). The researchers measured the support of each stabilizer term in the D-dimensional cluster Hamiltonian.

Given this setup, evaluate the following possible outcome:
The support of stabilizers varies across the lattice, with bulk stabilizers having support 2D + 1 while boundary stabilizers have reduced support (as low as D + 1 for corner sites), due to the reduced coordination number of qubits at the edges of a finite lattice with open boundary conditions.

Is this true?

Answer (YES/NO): NO